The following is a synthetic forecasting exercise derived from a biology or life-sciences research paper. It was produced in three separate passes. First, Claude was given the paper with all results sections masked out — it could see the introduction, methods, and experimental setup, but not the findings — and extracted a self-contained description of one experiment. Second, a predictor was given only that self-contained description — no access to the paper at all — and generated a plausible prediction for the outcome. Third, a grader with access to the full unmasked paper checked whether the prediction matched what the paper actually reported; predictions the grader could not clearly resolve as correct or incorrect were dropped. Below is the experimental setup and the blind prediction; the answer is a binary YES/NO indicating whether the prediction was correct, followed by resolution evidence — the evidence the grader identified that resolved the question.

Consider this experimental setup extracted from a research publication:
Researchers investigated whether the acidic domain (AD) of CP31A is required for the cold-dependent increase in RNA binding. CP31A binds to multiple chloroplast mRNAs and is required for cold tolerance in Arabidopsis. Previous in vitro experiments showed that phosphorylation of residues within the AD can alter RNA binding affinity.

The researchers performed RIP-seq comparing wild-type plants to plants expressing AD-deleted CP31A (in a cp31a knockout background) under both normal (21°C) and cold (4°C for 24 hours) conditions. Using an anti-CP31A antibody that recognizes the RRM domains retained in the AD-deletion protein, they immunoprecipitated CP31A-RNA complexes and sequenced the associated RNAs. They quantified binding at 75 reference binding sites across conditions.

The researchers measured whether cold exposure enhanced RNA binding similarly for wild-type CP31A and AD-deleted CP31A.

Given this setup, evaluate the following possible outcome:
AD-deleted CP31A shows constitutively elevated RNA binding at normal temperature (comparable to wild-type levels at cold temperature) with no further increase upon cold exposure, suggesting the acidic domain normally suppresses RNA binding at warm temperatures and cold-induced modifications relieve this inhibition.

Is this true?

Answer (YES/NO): NO